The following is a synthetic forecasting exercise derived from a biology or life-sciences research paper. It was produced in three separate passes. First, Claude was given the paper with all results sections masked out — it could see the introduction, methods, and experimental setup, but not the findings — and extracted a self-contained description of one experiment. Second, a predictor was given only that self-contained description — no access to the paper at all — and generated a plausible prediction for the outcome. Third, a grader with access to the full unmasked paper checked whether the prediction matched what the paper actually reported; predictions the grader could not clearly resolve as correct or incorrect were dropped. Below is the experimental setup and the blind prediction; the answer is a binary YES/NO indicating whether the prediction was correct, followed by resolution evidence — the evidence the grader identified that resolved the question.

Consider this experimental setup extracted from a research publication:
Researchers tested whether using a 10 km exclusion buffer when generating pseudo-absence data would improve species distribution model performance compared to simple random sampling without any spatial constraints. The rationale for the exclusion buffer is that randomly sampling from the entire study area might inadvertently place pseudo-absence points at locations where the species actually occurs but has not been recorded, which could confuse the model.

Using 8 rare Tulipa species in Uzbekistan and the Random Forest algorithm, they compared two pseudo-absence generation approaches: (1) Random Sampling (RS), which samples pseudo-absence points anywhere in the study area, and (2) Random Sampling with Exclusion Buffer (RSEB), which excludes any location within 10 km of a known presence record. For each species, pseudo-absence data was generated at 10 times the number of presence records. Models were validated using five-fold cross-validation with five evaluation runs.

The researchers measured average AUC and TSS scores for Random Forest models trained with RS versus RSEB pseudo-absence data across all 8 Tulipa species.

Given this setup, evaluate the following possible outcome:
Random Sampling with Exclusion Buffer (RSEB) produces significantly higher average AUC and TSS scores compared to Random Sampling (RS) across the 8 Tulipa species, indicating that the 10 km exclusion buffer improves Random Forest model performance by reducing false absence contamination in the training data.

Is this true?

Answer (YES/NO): NO